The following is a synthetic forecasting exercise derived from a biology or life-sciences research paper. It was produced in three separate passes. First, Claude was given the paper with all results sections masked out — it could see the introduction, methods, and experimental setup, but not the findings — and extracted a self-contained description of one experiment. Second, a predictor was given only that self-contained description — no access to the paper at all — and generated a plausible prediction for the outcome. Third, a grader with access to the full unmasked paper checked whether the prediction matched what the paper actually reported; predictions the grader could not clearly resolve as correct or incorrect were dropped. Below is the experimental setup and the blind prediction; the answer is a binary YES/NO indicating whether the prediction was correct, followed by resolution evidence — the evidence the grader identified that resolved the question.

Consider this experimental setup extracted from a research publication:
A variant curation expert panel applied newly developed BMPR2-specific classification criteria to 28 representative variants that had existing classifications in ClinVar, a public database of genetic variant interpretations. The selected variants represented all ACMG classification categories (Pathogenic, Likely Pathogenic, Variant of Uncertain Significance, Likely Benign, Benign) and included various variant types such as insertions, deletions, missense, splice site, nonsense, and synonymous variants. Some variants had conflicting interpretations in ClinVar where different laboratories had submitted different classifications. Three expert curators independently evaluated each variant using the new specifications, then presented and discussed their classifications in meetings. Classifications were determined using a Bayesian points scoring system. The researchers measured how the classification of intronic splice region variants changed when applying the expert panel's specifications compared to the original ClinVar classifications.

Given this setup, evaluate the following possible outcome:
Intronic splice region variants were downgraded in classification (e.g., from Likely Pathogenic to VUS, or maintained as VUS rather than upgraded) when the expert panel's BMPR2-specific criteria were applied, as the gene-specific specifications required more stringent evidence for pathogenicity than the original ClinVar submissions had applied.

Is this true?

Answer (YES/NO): NO